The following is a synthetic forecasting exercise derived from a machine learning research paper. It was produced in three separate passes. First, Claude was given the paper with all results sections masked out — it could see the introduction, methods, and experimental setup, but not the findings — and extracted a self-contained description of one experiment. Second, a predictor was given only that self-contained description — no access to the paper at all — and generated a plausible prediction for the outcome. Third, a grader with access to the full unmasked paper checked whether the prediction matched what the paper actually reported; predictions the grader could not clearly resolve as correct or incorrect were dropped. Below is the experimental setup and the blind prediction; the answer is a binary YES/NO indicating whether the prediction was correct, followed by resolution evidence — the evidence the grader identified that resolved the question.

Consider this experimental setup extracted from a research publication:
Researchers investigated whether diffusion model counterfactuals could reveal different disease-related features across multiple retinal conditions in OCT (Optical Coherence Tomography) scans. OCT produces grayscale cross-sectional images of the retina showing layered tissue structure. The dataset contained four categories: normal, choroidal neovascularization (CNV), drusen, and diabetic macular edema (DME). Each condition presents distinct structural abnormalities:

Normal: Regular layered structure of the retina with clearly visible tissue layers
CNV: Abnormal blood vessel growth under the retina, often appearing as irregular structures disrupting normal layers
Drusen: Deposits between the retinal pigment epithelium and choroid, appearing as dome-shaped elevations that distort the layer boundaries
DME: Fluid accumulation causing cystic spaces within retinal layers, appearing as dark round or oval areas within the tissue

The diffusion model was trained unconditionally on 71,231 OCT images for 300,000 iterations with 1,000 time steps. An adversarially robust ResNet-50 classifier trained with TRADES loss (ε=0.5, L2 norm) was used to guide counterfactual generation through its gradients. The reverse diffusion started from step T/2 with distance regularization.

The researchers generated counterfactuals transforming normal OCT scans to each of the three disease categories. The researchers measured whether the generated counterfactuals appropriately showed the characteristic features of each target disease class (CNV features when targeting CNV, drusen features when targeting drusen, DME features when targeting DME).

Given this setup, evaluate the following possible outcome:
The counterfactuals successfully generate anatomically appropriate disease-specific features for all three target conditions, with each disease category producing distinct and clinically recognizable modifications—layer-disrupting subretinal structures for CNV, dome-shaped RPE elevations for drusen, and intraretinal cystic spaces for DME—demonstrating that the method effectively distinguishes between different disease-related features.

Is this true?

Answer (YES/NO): YES